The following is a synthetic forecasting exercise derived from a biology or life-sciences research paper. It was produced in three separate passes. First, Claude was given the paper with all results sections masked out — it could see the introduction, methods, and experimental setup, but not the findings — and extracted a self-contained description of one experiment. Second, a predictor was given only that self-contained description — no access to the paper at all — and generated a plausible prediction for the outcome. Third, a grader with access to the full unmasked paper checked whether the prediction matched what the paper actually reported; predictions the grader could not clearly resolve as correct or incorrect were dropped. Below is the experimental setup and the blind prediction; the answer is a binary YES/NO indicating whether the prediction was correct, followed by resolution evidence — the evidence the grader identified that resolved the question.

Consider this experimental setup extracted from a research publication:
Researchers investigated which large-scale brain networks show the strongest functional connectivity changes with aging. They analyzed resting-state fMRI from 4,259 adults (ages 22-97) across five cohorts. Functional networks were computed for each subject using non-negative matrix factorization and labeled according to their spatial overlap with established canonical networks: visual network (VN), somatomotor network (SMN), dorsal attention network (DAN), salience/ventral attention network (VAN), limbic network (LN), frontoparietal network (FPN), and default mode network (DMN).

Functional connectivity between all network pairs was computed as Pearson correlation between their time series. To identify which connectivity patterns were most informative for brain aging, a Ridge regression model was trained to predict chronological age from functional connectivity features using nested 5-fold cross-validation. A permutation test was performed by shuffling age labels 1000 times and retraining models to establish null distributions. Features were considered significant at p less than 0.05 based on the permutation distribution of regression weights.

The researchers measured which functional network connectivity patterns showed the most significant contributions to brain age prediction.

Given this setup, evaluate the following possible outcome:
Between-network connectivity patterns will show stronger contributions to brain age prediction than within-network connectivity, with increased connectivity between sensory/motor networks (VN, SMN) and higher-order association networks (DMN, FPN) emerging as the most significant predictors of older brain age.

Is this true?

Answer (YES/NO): NO